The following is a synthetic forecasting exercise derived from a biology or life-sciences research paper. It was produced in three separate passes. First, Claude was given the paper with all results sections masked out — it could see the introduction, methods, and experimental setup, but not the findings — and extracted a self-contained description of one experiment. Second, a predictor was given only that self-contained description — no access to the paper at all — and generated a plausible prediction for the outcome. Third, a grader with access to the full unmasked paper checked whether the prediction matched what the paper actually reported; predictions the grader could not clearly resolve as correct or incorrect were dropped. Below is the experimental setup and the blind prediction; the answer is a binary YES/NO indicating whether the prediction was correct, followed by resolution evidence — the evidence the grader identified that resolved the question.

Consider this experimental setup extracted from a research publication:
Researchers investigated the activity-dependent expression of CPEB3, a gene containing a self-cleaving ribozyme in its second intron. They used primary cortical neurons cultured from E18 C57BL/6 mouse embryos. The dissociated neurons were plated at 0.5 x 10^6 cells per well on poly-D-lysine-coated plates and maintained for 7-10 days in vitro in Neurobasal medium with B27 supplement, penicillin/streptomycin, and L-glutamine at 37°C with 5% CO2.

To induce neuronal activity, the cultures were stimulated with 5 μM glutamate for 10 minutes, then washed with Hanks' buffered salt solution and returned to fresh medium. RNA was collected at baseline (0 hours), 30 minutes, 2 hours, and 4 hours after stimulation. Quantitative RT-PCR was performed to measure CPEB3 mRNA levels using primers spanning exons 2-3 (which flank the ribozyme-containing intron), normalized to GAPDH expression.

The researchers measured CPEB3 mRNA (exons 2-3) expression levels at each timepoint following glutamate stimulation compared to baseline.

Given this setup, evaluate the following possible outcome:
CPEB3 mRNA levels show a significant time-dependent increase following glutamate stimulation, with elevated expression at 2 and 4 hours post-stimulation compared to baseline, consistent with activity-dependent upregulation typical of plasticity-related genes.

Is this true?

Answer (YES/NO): NO